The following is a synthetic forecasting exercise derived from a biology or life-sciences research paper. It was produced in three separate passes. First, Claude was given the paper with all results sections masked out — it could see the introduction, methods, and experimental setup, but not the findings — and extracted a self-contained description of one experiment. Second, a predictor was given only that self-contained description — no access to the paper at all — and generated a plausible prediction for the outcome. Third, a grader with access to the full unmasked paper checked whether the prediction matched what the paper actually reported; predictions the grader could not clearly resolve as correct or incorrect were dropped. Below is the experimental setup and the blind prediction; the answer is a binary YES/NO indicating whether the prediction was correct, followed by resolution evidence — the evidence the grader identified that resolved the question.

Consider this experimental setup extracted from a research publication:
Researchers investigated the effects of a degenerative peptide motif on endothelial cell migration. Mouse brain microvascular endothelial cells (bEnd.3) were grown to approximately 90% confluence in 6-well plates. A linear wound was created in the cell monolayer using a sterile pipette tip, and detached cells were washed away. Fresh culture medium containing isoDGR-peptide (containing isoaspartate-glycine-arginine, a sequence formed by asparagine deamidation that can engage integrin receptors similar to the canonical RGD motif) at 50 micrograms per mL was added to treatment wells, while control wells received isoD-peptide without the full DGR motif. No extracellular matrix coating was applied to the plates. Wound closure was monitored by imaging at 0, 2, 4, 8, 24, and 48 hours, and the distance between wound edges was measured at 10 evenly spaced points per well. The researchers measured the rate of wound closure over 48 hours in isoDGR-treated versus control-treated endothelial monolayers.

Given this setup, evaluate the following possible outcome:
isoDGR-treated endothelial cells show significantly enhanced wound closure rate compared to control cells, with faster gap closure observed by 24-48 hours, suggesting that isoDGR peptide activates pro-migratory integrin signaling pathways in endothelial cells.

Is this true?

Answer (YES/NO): NO